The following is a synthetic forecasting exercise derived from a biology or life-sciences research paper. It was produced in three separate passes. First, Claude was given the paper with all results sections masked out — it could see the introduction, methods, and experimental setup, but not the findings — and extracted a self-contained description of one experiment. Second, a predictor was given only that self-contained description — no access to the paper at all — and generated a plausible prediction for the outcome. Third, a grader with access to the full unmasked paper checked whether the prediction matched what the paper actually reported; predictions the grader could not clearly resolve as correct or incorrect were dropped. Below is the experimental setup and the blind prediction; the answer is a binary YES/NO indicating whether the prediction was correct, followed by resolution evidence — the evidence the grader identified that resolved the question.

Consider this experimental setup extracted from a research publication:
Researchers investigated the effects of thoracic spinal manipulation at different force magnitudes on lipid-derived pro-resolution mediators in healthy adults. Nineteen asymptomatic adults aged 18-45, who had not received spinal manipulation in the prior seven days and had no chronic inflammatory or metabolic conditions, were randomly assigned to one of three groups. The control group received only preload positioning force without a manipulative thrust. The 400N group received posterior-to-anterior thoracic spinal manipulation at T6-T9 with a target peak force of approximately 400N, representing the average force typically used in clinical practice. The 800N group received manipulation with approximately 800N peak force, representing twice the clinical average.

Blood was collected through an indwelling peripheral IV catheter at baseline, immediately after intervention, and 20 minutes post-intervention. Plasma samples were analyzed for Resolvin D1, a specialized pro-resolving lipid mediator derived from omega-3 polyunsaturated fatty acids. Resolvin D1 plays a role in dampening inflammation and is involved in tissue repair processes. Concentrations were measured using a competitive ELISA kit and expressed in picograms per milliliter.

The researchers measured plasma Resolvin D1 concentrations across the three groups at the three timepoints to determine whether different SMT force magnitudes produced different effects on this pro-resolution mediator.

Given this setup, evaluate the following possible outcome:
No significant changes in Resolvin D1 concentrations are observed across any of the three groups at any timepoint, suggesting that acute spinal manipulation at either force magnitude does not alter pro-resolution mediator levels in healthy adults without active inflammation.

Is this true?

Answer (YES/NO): NO